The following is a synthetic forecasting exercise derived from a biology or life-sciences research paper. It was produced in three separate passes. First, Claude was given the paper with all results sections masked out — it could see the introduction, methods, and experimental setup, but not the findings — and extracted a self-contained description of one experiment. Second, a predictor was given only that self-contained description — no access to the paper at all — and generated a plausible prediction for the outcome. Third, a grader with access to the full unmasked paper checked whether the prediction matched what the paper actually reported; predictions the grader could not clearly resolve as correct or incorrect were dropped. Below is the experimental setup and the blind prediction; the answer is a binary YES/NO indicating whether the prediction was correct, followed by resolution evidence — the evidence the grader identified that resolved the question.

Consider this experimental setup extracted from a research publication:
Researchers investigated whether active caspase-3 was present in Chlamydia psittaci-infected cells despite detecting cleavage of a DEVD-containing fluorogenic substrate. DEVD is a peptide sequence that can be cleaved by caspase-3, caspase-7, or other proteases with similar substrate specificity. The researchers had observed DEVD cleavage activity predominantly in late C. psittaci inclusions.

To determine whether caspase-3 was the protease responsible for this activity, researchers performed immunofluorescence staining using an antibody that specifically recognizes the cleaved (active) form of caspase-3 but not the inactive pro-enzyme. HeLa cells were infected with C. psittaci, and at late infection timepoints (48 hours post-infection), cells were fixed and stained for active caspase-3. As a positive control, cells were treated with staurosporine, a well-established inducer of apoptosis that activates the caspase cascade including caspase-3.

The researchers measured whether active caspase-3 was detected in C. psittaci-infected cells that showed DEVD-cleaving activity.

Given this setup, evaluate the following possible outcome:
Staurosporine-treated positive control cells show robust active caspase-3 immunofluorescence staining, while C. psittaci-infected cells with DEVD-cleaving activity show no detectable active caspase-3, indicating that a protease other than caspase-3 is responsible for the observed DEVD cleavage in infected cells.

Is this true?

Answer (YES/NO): YES